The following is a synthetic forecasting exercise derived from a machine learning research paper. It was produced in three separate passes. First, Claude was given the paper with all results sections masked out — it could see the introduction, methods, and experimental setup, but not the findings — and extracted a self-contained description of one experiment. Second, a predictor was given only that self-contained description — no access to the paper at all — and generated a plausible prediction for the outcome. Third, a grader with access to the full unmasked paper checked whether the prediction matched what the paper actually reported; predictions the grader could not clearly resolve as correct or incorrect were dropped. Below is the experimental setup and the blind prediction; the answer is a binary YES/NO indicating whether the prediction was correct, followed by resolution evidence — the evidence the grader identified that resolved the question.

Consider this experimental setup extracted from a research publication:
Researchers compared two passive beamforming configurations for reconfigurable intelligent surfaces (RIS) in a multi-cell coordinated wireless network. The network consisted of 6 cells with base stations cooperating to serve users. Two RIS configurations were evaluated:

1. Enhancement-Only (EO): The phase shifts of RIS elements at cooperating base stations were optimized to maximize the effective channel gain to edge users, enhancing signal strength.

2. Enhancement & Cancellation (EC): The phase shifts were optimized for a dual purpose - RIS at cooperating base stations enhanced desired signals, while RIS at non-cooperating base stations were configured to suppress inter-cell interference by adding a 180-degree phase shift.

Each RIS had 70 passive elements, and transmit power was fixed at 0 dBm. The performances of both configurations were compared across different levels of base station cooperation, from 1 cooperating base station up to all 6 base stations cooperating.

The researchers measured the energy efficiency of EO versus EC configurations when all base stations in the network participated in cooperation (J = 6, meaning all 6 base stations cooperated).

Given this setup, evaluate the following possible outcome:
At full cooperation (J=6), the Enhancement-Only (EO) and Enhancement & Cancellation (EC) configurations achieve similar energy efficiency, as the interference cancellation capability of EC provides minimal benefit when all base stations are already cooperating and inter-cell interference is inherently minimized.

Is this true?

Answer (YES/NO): YES